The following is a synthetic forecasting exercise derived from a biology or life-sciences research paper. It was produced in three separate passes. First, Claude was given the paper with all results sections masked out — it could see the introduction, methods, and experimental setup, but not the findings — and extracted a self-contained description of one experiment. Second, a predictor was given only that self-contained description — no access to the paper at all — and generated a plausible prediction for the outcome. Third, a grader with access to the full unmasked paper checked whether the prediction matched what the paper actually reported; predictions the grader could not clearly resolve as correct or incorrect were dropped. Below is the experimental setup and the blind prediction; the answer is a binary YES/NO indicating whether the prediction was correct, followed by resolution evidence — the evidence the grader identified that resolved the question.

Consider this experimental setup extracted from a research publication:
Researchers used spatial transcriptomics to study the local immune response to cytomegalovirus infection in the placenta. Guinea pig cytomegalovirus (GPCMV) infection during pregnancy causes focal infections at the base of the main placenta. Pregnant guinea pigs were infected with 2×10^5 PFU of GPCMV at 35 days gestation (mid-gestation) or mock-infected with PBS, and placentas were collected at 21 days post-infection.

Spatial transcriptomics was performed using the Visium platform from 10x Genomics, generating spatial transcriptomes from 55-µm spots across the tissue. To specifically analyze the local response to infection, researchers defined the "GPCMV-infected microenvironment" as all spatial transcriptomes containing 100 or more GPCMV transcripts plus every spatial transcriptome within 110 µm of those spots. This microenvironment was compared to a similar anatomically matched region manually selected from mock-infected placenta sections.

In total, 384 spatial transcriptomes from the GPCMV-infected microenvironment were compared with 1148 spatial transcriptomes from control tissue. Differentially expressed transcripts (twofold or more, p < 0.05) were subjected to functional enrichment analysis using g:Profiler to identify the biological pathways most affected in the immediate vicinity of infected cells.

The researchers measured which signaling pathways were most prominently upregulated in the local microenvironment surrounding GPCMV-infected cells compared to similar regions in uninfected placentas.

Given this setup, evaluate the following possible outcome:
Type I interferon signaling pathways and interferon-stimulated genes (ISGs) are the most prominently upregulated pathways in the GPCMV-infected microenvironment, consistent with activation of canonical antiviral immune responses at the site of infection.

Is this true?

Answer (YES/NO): NO